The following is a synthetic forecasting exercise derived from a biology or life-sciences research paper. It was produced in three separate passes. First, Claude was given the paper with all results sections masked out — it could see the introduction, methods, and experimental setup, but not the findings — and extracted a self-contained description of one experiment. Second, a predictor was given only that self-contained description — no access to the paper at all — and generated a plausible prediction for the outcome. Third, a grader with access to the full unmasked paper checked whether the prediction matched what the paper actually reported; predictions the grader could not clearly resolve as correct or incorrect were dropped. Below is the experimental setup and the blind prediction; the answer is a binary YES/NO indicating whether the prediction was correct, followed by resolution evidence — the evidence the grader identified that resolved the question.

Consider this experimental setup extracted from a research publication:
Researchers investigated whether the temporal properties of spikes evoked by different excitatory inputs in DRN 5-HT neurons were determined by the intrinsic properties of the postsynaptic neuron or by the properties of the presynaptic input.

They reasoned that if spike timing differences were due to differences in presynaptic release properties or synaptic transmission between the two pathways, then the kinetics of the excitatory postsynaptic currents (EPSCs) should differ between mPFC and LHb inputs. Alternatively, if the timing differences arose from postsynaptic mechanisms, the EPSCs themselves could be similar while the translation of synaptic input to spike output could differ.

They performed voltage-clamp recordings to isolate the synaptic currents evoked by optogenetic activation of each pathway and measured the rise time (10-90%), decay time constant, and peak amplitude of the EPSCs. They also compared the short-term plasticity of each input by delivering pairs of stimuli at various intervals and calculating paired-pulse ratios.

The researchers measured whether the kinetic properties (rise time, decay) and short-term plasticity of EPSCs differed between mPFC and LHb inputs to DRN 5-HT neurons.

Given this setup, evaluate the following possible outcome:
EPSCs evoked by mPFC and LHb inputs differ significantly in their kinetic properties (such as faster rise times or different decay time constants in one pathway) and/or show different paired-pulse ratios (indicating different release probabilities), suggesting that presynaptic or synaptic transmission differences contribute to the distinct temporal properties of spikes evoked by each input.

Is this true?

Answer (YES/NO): NO